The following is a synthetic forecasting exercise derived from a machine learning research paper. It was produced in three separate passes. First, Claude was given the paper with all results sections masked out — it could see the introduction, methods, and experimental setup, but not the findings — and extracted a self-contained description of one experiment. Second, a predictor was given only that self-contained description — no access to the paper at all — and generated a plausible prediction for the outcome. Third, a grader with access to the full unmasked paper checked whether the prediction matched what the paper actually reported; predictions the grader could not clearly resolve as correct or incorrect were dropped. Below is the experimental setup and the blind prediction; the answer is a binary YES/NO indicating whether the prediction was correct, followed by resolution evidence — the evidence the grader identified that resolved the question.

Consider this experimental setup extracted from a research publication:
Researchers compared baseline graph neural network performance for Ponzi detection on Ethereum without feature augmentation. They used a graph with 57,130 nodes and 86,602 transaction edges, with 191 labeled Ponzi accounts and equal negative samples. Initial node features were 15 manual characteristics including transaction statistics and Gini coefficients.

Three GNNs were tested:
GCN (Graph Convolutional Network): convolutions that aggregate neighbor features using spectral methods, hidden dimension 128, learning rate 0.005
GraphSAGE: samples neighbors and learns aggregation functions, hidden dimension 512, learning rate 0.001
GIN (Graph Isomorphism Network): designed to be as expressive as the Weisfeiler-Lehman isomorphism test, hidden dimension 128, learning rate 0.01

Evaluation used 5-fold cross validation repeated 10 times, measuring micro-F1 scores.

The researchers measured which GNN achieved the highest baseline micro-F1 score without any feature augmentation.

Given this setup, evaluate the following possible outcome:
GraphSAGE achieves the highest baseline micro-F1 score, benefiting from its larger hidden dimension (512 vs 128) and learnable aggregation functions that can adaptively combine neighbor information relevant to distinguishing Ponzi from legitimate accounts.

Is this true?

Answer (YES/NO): NO